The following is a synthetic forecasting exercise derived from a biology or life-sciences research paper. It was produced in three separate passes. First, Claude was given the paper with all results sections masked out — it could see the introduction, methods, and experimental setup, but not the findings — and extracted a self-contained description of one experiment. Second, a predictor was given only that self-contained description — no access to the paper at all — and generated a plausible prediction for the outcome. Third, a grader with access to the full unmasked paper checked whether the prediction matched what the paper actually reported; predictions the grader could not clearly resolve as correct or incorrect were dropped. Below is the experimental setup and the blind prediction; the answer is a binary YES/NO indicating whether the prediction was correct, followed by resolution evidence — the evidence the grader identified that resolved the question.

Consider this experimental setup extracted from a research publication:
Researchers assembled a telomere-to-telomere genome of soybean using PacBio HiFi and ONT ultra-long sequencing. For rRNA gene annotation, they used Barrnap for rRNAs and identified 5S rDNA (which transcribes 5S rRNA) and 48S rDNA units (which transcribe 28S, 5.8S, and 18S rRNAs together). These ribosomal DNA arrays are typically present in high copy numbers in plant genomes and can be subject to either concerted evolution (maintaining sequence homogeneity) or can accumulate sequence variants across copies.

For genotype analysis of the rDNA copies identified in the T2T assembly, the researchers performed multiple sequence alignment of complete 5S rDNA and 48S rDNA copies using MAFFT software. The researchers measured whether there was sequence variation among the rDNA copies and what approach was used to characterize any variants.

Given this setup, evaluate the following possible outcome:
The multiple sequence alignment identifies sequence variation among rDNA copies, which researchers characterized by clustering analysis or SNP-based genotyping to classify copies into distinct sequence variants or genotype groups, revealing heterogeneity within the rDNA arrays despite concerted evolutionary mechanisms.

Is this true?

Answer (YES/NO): YES